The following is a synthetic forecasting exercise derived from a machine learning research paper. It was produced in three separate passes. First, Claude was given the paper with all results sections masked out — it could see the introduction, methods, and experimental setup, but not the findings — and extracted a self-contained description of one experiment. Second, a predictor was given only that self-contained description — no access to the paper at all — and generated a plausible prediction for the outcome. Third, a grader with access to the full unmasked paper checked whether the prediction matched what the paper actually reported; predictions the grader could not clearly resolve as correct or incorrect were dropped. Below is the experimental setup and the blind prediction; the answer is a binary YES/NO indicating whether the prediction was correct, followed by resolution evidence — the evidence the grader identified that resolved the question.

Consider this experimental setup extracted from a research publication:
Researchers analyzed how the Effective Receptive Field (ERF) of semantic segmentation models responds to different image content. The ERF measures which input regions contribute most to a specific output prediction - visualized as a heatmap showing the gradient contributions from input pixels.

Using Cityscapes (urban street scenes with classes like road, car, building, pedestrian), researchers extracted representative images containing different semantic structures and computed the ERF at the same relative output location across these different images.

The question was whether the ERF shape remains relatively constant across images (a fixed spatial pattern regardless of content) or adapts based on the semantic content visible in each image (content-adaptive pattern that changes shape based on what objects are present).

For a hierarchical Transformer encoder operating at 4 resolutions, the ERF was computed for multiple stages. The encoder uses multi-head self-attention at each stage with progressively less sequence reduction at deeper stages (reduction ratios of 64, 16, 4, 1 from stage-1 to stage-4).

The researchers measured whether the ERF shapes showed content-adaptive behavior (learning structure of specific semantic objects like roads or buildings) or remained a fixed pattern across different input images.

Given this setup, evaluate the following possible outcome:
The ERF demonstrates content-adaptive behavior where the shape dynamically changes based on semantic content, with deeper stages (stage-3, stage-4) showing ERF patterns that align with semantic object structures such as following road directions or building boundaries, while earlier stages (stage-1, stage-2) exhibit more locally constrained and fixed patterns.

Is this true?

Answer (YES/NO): YES